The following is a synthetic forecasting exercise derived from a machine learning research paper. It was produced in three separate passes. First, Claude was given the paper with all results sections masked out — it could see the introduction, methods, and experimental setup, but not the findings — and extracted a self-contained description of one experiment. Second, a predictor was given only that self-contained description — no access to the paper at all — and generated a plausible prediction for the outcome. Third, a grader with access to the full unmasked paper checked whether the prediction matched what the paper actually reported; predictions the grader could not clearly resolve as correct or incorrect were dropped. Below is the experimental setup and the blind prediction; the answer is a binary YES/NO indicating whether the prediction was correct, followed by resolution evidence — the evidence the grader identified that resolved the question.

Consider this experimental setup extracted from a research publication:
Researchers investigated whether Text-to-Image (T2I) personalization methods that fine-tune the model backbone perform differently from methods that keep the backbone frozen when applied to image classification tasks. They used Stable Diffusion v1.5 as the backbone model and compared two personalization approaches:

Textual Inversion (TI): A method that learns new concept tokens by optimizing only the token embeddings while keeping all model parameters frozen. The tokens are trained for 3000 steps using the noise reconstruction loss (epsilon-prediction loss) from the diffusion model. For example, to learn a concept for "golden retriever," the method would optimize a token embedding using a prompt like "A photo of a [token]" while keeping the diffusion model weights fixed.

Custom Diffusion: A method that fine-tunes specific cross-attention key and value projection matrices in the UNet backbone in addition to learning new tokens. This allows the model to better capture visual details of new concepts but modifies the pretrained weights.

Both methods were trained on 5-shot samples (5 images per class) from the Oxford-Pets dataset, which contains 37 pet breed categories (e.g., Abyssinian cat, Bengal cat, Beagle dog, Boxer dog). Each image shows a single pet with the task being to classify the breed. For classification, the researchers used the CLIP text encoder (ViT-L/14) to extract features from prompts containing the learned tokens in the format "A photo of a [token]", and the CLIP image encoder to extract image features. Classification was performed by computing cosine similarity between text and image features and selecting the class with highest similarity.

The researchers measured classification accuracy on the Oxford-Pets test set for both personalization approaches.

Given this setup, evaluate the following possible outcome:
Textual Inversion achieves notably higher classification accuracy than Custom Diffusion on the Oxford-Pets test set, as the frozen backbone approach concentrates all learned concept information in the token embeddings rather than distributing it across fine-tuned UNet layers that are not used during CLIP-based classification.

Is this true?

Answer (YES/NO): YES